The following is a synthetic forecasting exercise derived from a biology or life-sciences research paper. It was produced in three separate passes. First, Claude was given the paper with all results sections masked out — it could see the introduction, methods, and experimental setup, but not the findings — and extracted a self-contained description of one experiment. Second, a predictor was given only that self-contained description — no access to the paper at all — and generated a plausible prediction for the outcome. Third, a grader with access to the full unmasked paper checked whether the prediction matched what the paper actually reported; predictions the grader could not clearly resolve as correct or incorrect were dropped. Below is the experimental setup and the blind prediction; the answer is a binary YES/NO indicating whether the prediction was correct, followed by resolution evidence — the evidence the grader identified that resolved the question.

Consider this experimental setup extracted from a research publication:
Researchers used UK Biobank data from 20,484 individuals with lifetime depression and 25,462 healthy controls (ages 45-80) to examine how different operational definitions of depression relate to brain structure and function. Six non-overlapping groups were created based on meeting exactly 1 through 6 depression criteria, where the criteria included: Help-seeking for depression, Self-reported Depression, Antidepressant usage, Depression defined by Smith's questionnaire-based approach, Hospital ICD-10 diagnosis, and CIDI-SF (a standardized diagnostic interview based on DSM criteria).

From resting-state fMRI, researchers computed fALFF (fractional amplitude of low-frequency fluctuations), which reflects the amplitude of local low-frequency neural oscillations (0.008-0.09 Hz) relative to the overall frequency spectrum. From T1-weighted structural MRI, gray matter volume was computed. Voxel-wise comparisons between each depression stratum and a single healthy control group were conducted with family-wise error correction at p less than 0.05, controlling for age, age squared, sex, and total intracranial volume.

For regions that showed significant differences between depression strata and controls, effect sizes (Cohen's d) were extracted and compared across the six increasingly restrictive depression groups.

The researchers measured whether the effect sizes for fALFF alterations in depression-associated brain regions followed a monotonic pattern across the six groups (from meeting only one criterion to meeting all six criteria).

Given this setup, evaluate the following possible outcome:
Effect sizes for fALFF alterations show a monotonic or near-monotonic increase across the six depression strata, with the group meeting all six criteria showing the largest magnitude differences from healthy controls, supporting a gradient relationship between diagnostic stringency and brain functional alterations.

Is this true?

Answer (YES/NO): YES